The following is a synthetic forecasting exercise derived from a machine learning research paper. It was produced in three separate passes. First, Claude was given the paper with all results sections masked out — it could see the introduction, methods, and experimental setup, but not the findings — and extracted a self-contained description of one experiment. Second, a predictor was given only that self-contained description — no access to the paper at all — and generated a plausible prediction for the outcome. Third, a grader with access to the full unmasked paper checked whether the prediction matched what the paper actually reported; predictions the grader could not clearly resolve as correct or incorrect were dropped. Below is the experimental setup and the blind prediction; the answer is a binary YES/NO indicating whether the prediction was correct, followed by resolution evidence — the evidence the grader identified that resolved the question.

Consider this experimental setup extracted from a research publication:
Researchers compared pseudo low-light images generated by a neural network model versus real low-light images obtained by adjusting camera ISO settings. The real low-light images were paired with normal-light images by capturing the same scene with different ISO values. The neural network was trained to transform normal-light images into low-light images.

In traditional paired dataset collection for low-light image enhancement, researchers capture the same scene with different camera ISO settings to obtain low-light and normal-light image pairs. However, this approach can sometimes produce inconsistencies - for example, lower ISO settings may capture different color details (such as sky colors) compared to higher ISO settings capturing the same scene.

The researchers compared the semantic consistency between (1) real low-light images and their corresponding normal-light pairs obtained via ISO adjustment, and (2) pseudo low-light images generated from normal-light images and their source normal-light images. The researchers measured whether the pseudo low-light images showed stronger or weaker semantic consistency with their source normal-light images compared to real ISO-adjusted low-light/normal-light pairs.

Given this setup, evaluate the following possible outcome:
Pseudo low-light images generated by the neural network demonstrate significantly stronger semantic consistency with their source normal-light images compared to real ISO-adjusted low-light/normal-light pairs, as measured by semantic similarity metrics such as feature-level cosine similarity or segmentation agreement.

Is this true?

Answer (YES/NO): NO